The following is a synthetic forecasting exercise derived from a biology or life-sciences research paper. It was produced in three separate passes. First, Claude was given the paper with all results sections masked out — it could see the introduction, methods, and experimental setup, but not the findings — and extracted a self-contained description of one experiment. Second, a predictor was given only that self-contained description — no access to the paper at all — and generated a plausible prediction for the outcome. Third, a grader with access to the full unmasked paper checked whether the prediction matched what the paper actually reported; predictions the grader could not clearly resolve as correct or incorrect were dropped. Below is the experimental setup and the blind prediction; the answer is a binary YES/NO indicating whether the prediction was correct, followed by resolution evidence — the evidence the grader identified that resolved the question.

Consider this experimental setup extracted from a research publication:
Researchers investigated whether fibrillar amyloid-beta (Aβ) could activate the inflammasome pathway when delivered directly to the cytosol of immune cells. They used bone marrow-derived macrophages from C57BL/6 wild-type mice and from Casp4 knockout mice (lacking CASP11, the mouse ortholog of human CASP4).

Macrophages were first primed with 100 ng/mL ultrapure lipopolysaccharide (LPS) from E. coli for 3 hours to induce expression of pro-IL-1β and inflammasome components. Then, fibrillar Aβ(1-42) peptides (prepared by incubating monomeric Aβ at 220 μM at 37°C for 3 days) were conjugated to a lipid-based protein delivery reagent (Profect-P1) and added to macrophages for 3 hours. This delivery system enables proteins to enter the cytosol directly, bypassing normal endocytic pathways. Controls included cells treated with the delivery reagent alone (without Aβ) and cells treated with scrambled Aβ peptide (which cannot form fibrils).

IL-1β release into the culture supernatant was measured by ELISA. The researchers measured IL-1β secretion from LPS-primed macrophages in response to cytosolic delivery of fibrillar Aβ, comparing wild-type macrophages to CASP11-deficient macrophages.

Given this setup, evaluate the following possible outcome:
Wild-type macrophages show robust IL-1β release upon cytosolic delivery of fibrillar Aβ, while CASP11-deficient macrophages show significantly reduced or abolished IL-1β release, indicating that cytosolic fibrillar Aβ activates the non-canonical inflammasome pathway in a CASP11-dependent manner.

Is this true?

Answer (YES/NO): YES